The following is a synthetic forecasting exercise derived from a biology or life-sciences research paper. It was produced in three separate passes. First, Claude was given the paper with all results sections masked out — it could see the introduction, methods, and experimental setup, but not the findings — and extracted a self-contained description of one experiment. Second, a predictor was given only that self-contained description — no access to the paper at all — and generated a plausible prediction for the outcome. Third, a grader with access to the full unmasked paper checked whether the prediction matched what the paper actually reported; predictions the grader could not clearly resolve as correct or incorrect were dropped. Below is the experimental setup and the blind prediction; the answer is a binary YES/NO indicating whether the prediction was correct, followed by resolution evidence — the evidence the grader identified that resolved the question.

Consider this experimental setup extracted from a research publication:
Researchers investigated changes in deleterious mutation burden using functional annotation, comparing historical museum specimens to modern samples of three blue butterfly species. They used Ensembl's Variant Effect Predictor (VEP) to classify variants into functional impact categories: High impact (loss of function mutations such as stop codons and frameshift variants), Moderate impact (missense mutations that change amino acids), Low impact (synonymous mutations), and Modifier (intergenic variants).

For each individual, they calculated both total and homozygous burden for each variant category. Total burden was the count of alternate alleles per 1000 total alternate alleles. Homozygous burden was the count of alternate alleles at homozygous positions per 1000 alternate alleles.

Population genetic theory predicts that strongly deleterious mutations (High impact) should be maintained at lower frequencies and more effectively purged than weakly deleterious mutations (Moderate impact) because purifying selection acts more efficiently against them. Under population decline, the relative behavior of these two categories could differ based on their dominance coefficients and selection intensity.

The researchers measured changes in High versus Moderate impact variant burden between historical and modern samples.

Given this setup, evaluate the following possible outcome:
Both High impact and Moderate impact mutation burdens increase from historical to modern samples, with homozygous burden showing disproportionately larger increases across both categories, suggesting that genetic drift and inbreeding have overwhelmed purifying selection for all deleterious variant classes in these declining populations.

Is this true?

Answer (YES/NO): NO